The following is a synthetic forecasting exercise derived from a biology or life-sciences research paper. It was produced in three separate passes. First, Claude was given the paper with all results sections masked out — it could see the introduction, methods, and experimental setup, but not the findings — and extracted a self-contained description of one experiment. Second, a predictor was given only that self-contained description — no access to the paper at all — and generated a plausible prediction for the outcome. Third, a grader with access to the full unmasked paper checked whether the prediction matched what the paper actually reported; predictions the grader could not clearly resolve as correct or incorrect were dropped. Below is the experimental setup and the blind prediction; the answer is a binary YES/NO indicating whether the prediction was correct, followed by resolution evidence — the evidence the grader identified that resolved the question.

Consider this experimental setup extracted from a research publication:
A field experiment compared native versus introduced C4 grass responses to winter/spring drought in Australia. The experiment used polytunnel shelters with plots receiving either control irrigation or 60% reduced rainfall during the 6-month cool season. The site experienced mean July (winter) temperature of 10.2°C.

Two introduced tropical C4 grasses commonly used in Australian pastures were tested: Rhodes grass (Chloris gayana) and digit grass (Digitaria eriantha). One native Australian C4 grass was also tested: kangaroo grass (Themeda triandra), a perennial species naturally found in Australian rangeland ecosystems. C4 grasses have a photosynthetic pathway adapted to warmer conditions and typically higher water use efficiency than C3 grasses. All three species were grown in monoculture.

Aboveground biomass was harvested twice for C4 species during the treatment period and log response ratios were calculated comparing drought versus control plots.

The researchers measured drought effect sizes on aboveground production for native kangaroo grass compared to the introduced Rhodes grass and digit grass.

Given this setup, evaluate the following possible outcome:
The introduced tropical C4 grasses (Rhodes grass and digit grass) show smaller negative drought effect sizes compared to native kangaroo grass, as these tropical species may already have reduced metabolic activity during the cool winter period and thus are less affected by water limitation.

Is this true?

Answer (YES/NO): NO